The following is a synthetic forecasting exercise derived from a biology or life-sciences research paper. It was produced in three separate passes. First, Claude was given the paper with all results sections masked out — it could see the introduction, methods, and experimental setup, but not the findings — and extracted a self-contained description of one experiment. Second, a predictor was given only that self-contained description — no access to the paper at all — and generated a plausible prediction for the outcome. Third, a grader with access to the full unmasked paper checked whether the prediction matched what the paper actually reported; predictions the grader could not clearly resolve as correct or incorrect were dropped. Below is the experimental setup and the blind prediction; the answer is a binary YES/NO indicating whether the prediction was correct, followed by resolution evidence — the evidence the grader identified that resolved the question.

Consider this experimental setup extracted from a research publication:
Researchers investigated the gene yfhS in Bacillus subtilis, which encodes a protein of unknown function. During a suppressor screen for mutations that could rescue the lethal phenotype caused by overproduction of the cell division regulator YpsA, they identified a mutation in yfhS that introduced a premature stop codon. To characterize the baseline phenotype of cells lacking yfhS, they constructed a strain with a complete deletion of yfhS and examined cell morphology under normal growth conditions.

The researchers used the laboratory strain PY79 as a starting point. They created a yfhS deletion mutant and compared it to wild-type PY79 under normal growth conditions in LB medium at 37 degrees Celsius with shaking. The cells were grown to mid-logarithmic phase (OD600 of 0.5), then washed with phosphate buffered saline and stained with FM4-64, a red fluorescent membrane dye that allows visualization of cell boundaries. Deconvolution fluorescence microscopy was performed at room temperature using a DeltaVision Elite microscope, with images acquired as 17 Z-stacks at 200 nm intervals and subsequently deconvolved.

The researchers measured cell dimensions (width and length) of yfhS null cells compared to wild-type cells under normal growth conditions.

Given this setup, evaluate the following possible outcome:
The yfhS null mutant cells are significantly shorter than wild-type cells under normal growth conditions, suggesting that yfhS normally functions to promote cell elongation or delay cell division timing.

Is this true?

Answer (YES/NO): YES